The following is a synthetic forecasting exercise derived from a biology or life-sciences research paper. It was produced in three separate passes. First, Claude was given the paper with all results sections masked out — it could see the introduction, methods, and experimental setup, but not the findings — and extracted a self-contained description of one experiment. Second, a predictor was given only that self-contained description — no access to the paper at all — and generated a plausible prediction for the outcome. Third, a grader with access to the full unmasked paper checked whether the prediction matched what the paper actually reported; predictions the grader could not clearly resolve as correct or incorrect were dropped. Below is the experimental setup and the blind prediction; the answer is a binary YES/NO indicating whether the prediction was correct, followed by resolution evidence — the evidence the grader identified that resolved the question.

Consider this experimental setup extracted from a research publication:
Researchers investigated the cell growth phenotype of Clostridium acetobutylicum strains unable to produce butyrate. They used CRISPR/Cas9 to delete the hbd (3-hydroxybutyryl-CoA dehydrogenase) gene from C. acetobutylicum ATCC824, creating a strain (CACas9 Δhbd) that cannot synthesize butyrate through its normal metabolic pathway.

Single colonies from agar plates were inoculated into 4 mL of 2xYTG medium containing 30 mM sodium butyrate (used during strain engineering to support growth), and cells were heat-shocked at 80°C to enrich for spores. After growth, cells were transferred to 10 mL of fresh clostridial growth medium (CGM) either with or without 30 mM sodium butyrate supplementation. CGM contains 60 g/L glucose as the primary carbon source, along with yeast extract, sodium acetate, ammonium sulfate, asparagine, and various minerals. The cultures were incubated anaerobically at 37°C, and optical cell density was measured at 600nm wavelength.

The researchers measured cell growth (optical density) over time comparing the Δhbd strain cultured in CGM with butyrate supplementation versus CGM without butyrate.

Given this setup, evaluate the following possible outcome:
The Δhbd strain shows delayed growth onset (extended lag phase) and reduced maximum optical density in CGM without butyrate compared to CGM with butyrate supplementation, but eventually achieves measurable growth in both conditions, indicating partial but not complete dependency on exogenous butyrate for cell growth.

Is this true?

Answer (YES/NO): NO